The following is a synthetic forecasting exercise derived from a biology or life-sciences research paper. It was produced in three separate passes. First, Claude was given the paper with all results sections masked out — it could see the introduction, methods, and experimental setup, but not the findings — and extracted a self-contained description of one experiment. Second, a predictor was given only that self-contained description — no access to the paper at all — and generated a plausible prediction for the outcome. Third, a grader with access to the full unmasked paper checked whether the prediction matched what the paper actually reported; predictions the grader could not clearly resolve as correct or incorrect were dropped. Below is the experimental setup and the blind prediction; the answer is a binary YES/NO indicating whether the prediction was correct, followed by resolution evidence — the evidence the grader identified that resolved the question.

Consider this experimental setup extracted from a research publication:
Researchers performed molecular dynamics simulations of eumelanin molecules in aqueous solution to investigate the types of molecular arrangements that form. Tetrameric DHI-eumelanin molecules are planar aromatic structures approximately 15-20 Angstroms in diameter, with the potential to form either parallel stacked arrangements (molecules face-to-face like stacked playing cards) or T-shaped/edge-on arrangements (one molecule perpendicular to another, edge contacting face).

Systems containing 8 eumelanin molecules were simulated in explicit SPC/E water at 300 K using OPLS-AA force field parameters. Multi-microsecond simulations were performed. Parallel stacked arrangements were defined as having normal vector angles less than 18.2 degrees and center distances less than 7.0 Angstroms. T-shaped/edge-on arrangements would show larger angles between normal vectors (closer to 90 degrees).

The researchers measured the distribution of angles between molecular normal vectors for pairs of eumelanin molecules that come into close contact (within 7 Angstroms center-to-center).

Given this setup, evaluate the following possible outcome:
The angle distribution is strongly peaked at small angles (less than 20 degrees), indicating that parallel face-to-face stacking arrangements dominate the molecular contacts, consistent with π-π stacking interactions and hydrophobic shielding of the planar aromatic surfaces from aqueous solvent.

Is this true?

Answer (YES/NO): NO